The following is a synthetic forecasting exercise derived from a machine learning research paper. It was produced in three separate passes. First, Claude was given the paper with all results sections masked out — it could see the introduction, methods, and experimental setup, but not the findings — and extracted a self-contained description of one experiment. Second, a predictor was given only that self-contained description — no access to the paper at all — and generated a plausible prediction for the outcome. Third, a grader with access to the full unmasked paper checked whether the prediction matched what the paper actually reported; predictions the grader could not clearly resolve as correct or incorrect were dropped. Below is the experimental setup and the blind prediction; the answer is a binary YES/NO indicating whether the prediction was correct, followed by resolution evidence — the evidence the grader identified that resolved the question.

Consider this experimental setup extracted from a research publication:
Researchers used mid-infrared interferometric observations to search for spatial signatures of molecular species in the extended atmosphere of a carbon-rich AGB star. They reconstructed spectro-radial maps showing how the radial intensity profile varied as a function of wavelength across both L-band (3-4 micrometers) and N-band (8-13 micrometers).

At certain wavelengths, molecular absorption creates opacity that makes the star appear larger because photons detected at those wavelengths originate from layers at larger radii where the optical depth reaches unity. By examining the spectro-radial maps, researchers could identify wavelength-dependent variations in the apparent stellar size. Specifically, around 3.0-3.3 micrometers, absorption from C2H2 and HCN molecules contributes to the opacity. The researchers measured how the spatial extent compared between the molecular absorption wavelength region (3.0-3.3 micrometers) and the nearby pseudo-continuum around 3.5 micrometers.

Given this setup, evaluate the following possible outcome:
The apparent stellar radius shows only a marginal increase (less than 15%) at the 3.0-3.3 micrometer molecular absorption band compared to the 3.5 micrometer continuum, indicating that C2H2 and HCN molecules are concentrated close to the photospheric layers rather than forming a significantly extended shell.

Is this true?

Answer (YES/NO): NO